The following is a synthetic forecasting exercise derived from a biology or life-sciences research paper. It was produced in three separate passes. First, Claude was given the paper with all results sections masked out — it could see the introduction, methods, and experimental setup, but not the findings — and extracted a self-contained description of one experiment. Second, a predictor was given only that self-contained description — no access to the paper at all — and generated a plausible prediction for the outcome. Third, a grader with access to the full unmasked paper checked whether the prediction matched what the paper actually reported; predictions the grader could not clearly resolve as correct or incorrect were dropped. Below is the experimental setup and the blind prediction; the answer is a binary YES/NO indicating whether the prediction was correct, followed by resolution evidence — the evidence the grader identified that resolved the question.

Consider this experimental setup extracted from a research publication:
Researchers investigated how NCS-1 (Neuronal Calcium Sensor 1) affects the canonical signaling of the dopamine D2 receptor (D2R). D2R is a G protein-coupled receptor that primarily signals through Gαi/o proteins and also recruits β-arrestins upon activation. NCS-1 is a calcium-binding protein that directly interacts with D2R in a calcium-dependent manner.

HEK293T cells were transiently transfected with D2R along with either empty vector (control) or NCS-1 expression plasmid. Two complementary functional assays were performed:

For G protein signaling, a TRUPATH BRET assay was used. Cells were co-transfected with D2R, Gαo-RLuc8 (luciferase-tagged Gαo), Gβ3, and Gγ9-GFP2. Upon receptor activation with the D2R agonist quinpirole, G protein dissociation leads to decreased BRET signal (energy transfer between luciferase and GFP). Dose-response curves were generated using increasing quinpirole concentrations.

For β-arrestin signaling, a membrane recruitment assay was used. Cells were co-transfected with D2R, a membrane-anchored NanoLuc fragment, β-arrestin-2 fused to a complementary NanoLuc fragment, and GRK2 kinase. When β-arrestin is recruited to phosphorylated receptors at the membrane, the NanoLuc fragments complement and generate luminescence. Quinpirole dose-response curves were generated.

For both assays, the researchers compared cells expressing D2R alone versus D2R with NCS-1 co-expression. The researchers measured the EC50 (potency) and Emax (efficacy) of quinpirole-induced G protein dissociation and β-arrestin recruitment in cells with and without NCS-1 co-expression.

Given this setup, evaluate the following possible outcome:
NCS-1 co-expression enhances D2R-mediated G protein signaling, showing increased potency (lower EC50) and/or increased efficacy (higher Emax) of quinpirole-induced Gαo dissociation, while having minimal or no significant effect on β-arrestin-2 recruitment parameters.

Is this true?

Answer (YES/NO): NO